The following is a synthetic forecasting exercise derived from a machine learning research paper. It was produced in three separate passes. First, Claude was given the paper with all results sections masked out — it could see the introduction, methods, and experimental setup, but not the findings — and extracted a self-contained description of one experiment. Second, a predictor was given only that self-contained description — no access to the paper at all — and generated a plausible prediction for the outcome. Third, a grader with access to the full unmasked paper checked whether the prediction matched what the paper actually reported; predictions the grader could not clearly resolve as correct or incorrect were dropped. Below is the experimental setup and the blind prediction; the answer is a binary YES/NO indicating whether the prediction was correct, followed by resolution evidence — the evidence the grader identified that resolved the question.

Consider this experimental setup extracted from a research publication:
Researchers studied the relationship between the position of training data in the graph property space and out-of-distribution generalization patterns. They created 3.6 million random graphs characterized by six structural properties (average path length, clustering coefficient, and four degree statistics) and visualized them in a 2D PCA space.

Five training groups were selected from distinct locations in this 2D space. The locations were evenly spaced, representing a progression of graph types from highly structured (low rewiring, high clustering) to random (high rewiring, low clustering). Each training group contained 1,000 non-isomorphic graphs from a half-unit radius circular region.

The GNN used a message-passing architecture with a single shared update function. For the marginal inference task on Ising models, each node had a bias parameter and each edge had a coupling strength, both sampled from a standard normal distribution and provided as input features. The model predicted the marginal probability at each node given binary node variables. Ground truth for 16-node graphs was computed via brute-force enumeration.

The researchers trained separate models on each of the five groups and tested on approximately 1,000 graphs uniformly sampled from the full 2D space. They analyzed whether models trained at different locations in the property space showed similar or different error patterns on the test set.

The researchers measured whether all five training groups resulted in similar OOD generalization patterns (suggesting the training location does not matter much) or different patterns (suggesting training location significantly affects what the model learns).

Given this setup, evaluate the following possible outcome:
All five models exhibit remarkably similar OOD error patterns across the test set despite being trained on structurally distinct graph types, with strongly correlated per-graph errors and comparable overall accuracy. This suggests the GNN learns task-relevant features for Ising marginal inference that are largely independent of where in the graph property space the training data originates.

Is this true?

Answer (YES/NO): NO